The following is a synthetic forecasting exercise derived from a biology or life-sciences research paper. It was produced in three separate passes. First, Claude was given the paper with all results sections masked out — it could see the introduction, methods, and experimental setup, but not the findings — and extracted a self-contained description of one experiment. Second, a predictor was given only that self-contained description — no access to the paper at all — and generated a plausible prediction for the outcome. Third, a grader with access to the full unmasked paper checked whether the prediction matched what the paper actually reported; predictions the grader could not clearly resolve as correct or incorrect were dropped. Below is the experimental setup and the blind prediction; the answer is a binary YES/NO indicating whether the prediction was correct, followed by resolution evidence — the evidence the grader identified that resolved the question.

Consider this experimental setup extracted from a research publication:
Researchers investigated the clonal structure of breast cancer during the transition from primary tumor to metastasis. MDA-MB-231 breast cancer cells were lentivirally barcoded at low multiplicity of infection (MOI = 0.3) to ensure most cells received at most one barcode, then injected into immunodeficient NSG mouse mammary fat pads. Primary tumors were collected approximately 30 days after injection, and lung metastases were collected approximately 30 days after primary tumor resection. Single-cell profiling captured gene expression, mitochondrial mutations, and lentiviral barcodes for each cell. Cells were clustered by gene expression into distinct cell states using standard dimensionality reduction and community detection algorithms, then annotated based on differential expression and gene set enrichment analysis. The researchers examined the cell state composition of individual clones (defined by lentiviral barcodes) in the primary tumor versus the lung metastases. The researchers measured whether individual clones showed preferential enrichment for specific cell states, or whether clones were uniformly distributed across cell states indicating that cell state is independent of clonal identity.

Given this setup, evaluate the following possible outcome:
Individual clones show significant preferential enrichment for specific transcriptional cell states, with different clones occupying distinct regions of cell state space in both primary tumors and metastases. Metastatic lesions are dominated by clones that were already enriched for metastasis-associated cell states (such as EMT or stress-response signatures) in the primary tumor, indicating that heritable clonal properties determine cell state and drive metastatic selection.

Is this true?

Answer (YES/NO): NO